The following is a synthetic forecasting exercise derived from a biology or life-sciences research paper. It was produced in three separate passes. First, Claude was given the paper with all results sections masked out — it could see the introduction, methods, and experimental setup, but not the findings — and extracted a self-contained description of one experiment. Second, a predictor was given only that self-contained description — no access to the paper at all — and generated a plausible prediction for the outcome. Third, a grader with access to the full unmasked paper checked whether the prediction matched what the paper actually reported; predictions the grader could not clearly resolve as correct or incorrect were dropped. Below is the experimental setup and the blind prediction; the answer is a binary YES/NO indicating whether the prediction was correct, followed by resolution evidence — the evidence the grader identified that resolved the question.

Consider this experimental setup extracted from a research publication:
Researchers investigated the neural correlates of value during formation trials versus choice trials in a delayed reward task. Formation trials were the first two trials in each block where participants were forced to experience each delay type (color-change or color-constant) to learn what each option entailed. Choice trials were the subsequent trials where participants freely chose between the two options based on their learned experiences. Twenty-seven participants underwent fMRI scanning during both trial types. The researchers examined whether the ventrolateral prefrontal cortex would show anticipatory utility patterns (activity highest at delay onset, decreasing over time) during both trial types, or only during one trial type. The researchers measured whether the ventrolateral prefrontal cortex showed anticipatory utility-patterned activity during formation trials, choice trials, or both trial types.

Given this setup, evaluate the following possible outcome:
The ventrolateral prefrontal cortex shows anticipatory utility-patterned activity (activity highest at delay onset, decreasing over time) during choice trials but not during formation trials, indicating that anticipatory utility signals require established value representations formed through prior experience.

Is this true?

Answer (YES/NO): NO